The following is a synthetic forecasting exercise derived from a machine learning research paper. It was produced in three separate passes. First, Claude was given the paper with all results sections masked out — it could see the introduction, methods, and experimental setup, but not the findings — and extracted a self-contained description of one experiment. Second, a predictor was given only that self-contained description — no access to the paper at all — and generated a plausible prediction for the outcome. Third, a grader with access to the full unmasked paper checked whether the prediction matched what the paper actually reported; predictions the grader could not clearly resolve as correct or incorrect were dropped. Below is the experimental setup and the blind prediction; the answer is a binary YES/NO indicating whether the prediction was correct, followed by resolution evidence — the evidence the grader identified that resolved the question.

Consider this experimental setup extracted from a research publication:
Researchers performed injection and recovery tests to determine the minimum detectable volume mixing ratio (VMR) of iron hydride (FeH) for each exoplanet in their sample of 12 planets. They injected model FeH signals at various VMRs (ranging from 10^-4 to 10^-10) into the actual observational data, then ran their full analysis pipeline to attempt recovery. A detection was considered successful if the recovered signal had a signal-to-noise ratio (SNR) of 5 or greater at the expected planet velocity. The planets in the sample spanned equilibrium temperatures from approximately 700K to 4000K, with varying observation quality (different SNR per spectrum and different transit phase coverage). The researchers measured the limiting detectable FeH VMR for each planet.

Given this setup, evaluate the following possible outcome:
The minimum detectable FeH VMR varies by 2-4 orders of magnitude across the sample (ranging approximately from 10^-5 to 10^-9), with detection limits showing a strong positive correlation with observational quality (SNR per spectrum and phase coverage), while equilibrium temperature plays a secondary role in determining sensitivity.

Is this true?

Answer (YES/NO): NO